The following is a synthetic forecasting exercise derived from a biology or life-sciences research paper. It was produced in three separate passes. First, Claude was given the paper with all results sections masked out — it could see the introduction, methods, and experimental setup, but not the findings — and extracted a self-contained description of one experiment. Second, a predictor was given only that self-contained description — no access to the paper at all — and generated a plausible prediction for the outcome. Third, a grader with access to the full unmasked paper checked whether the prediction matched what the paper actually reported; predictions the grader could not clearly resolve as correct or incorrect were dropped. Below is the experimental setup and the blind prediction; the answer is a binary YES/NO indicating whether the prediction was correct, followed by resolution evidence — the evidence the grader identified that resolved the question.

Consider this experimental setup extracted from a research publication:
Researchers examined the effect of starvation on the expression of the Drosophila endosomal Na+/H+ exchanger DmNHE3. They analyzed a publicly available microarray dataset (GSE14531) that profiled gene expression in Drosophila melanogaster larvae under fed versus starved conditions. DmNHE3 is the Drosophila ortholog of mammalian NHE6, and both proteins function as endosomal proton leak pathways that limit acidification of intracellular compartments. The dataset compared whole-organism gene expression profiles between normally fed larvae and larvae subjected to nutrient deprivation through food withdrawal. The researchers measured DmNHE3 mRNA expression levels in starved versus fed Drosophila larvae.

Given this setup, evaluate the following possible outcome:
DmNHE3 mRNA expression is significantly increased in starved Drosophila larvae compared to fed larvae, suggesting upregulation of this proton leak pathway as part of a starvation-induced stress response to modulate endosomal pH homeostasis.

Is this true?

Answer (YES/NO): YES